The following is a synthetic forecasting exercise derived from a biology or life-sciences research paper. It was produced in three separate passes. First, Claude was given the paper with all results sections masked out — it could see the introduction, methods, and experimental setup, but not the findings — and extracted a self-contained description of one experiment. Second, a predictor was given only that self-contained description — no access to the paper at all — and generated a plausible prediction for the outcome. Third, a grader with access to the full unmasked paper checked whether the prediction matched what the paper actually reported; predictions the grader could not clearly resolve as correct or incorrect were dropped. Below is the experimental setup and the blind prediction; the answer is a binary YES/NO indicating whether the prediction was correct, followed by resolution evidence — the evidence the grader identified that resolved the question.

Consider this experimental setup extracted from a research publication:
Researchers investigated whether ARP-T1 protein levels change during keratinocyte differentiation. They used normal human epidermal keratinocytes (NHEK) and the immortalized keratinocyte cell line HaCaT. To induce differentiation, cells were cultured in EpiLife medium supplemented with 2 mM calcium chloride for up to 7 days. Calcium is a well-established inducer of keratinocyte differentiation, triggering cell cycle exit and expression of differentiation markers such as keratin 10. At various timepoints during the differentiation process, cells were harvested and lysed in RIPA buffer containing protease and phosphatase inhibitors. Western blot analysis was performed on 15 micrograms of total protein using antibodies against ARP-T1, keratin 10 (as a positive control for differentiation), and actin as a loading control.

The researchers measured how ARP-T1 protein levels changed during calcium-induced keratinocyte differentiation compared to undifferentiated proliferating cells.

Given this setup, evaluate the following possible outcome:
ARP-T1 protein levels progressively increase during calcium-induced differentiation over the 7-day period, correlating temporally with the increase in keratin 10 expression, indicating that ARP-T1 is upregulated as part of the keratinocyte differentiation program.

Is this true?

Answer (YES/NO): YES